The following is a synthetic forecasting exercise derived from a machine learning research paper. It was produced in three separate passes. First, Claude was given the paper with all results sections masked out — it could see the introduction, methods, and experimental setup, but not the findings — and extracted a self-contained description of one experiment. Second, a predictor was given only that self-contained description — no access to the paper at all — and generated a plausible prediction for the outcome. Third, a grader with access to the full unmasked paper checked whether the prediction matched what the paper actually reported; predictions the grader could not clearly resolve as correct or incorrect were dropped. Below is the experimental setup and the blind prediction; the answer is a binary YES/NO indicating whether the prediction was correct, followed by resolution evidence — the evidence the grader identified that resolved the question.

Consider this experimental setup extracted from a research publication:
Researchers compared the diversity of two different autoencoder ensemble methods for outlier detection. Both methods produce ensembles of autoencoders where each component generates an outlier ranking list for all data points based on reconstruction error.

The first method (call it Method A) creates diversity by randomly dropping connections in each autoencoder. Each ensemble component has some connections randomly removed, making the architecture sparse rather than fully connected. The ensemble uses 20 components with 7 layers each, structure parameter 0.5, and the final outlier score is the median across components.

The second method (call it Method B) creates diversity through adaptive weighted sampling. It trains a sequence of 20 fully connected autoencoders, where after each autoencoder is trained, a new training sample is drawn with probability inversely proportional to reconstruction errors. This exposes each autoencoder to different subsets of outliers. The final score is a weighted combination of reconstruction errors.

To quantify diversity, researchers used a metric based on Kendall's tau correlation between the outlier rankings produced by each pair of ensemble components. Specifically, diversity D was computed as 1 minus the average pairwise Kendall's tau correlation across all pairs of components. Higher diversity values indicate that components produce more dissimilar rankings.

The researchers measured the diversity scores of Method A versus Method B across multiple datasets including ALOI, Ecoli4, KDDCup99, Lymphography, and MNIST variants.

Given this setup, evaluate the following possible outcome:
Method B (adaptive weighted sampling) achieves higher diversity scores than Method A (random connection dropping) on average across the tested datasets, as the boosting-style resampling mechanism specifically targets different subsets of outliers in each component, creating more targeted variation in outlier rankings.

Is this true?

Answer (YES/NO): YES